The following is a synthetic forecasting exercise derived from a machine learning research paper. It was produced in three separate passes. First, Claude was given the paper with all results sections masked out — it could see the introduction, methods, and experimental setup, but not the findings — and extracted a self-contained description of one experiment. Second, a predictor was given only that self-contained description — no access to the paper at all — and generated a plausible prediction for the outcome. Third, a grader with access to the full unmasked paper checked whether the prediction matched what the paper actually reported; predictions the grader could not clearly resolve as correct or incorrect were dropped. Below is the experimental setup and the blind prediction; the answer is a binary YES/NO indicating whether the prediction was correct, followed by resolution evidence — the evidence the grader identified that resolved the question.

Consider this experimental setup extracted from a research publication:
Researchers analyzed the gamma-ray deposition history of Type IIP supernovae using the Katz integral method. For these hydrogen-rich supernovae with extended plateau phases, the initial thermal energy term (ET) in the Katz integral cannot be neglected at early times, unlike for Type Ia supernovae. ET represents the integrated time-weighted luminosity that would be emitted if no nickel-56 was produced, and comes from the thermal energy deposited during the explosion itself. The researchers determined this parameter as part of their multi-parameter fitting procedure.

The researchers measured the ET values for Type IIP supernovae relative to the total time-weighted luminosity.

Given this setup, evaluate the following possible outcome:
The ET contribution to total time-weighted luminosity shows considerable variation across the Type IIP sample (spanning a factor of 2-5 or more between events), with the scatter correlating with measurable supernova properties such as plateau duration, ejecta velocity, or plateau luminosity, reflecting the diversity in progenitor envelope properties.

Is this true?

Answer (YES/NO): NO